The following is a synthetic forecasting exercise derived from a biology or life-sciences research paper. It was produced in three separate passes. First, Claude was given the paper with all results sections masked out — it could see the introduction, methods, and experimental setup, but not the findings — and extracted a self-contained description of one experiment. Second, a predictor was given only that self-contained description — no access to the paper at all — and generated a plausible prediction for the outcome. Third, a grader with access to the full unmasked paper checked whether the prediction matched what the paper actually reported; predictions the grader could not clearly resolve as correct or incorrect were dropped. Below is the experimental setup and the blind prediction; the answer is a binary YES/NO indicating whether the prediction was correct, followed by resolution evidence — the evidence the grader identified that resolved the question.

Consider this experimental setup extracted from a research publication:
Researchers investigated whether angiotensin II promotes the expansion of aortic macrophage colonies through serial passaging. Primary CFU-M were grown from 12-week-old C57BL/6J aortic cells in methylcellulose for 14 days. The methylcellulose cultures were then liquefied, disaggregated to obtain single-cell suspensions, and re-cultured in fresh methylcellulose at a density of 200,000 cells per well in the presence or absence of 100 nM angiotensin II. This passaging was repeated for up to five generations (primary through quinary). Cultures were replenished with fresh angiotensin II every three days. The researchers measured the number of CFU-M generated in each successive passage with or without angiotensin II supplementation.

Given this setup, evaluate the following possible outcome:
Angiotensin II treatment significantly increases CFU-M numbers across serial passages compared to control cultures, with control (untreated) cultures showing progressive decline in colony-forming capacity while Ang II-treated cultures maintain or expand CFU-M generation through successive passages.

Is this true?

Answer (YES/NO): YES